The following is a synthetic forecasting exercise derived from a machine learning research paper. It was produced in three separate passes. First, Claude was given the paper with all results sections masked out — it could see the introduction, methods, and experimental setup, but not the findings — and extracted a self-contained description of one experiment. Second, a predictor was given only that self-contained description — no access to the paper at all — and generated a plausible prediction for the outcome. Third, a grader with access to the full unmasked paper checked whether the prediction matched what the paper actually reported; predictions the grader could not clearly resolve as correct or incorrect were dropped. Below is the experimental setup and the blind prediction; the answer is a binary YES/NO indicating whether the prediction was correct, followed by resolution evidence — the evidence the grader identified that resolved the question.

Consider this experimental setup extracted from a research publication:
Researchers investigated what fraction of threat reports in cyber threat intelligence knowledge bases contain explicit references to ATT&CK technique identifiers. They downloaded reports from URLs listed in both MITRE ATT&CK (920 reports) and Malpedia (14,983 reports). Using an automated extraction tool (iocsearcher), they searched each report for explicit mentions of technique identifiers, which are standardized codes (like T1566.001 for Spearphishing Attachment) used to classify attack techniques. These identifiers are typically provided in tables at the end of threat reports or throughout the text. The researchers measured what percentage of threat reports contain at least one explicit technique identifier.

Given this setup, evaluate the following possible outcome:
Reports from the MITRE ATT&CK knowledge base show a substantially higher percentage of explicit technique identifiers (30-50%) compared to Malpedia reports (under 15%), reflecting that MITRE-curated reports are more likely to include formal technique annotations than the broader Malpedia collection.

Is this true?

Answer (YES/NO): NO